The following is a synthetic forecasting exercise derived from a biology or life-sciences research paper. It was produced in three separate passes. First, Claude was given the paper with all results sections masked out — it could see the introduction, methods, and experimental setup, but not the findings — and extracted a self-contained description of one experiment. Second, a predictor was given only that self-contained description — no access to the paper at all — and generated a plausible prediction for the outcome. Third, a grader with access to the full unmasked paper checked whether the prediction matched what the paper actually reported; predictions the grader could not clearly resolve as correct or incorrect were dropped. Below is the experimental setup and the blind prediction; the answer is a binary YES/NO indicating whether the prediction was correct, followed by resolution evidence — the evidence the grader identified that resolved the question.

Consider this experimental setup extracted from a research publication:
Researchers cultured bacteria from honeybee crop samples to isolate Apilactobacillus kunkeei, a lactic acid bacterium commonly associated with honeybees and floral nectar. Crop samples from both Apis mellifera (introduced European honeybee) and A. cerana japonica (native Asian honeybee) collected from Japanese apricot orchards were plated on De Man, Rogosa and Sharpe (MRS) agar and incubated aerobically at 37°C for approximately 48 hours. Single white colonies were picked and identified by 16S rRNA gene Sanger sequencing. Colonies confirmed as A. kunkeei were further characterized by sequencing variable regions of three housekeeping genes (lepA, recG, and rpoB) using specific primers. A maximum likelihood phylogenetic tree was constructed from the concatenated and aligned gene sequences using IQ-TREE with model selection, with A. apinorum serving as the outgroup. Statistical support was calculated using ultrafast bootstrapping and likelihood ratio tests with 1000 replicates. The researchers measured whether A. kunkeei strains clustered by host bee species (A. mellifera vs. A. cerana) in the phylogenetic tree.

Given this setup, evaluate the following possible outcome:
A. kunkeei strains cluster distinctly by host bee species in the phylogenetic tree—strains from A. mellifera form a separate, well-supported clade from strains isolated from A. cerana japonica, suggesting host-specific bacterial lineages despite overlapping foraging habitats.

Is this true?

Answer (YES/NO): NO